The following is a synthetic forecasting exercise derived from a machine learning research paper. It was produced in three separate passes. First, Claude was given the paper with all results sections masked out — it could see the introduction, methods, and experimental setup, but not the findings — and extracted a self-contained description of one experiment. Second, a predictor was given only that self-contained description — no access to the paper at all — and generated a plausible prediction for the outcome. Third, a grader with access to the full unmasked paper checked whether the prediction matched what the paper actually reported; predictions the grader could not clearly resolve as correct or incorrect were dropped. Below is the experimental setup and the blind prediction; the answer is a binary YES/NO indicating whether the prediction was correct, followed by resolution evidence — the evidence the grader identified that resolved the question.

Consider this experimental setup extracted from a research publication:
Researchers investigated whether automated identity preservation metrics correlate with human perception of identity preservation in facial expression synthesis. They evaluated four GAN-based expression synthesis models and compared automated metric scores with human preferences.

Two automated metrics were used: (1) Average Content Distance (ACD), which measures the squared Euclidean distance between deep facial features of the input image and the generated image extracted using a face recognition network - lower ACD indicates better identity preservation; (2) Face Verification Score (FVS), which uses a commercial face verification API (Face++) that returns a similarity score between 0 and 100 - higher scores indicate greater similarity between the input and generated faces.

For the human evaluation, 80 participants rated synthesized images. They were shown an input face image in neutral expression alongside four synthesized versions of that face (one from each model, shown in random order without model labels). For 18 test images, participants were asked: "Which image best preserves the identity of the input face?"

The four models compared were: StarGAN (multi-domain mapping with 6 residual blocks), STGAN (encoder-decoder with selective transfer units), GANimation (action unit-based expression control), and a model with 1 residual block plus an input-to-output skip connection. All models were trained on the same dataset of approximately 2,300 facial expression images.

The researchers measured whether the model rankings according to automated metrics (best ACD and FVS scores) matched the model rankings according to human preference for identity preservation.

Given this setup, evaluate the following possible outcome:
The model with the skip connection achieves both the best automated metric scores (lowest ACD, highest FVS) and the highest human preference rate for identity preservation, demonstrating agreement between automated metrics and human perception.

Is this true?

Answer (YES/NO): YES